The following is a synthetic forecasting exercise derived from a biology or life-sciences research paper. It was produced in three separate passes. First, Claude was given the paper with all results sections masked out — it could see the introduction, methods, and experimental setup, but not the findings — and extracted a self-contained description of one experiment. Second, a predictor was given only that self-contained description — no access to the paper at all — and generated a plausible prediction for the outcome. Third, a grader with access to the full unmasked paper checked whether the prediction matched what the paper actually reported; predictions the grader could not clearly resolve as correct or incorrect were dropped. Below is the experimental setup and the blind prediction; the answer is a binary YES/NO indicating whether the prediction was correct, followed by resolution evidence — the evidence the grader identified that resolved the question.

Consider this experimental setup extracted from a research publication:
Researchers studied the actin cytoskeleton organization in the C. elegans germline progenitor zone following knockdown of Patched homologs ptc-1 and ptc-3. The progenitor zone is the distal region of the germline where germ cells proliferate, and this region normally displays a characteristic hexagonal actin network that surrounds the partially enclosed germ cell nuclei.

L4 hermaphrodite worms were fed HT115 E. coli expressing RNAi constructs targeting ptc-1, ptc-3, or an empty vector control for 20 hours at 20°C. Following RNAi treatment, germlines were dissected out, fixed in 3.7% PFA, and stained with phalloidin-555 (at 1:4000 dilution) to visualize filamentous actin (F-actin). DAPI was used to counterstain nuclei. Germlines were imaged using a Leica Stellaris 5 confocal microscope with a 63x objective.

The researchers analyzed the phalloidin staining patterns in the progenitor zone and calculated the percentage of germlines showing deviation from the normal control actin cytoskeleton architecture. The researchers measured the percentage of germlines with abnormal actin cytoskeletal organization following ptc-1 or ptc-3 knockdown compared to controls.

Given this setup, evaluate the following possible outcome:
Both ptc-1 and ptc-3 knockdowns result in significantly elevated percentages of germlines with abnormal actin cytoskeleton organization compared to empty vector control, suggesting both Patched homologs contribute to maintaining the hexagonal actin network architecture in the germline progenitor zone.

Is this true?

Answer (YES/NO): YES